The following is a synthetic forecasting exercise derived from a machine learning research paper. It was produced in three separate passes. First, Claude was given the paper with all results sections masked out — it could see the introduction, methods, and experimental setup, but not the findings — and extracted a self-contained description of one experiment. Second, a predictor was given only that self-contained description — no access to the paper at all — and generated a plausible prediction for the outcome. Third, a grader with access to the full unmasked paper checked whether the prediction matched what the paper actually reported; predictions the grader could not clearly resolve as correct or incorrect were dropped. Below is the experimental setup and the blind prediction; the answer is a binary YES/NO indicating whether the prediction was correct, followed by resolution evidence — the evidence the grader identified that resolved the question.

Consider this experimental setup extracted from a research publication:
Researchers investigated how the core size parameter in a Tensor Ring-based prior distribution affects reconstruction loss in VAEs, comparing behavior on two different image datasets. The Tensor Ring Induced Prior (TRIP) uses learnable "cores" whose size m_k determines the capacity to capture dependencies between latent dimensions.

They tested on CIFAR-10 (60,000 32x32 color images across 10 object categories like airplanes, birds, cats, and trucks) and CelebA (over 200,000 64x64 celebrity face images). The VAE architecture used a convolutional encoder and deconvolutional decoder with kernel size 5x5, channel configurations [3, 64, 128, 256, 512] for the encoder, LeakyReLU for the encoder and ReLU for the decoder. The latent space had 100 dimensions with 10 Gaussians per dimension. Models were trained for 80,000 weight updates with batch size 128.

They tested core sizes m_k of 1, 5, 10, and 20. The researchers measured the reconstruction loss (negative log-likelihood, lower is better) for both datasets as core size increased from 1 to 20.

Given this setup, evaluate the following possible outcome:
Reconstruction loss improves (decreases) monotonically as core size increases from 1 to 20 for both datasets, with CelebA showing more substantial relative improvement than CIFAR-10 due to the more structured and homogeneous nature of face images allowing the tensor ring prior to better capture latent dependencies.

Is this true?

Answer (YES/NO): NO